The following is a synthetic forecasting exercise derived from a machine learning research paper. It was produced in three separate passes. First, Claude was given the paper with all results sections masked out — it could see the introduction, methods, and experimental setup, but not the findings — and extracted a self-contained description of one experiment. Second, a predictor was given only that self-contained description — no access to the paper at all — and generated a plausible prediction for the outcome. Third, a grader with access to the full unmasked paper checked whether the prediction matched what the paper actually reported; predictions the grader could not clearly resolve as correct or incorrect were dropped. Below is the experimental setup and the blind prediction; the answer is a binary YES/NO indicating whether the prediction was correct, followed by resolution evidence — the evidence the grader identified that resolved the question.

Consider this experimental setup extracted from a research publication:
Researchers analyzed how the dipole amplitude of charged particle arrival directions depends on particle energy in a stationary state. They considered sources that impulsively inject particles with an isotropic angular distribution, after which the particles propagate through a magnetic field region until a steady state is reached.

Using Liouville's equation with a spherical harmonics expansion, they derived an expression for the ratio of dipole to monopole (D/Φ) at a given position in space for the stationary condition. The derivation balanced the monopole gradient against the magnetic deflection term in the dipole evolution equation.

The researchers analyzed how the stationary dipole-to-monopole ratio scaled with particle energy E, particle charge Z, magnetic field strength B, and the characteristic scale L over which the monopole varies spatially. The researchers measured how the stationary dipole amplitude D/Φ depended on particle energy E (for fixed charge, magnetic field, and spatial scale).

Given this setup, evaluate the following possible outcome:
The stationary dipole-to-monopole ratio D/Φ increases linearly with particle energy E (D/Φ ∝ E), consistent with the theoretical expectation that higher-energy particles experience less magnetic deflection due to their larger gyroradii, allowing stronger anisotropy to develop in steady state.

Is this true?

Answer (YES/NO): YES